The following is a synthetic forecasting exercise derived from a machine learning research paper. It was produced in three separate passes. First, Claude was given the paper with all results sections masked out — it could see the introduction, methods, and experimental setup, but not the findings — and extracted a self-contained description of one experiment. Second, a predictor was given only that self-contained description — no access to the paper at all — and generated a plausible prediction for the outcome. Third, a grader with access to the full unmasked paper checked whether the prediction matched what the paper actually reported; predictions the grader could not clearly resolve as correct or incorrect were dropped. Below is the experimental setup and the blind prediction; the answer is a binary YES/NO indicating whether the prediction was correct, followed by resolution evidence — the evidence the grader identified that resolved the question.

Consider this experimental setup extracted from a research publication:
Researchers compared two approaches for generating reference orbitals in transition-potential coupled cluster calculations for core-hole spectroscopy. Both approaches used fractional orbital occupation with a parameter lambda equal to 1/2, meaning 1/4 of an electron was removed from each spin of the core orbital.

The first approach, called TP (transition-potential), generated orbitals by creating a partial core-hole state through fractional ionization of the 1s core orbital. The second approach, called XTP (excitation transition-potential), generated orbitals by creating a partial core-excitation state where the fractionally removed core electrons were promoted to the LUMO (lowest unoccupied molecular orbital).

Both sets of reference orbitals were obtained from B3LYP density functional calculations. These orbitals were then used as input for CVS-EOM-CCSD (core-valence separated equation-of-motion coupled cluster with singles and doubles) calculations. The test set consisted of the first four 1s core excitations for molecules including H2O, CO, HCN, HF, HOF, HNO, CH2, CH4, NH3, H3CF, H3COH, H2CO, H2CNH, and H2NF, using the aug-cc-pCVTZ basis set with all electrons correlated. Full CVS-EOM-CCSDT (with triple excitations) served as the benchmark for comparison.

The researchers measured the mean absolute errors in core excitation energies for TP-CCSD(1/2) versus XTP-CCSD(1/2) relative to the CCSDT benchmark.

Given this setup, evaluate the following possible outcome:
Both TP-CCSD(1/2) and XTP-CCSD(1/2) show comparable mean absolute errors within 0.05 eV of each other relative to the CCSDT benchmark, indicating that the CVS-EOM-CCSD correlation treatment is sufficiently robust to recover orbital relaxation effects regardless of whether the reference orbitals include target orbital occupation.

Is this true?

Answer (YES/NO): NO